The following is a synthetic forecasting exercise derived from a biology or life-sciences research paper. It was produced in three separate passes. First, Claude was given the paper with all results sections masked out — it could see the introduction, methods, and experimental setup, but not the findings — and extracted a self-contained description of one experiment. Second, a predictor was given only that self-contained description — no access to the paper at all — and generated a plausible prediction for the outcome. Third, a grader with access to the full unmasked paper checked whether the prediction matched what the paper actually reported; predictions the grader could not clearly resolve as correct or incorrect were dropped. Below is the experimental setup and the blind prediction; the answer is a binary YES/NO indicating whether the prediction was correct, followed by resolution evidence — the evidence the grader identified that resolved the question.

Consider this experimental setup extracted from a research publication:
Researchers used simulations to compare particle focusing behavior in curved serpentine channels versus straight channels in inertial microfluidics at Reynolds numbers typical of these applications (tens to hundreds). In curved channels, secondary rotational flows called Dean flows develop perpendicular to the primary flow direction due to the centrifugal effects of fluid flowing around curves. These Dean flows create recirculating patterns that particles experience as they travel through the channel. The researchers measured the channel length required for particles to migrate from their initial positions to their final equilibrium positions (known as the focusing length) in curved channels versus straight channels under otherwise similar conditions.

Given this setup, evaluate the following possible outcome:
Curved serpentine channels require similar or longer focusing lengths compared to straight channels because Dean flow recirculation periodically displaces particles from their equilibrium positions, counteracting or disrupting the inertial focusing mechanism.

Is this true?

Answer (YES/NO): NO